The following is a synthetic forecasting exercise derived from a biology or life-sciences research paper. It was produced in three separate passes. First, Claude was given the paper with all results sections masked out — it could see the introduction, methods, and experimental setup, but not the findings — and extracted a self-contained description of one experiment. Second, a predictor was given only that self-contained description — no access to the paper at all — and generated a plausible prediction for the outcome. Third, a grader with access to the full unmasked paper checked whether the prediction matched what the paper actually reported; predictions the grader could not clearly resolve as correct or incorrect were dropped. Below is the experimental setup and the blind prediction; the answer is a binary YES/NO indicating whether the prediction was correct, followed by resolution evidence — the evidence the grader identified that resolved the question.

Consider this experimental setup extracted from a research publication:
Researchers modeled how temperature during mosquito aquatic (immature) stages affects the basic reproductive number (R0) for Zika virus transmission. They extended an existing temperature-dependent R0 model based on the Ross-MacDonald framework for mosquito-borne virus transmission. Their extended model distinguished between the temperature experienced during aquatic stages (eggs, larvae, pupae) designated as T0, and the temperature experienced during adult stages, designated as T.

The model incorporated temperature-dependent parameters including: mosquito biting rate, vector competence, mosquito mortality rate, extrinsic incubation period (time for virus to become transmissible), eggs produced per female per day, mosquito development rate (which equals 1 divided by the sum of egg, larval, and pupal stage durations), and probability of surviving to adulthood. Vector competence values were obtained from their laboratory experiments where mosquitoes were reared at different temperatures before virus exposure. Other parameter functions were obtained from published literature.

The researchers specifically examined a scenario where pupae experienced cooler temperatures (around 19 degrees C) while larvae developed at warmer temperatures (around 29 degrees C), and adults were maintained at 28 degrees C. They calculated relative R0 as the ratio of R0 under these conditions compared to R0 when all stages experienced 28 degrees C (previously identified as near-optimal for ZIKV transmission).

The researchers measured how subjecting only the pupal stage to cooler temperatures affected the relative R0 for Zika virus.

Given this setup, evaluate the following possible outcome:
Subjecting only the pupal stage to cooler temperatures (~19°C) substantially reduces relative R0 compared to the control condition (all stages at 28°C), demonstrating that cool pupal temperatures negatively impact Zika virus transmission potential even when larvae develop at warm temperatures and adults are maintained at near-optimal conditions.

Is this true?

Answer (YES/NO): NO